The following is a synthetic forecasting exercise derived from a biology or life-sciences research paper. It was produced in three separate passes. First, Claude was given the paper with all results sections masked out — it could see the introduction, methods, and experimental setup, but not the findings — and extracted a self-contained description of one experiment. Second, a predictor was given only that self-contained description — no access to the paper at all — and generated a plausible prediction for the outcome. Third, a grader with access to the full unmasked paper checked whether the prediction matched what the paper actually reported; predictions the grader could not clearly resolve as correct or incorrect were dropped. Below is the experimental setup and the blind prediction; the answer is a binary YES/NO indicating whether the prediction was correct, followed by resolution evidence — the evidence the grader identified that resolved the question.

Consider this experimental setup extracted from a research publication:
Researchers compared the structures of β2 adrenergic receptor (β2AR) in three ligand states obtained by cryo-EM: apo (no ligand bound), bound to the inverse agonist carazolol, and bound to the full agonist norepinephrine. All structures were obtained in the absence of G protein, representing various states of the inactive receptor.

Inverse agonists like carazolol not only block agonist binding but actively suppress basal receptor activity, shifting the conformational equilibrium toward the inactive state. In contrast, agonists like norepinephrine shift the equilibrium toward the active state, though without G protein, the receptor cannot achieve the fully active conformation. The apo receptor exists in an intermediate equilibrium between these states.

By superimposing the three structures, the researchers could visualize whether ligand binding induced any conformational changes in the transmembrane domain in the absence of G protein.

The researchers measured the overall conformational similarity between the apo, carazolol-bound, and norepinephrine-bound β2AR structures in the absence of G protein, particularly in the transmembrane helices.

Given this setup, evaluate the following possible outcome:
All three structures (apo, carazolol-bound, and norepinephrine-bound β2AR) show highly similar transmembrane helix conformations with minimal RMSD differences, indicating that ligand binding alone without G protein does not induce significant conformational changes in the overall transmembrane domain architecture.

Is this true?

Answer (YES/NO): YES